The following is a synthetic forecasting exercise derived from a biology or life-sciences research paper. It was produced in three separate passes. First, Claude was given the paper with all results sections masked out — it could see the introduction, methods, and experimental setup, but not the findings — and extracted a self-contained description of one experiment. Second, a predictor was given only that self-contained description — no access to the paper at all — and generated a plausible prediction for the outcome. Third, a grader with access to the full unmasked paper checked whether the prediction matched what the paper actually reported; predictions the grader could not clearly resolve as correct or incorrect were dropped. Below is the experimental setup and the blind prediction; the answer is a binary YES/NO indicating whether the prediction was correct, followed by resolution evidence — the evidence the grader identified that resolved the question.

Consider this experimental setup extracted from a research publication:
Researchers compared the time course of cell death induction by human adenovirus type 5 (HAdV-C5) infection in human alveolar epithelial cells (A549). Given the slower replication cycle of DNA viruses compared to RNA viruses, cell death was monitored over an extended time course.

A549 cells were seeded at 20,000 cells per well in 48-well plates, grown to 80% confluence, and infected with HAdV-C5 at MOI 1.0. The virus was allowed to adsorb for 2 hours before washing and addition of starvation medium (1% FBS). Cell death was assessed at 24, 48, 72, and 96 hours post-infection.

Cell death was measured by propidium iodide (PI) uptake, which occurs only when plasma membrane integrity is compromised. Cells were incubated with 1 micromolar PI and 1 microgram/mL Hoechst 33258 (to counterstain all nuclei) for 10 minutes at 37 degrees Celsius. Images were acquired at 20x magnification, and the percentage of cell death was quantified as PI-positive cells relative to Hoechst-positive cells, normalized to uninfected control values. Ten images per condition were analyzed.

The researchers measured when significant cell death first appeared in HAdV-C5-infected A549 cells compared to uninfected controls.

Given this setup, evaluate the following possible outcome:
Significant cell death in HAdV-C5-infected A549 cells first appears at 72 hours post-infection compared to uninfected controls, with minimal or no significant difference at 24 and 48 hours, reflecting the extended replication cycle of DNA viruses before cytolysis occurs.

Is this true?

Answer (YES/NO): NO